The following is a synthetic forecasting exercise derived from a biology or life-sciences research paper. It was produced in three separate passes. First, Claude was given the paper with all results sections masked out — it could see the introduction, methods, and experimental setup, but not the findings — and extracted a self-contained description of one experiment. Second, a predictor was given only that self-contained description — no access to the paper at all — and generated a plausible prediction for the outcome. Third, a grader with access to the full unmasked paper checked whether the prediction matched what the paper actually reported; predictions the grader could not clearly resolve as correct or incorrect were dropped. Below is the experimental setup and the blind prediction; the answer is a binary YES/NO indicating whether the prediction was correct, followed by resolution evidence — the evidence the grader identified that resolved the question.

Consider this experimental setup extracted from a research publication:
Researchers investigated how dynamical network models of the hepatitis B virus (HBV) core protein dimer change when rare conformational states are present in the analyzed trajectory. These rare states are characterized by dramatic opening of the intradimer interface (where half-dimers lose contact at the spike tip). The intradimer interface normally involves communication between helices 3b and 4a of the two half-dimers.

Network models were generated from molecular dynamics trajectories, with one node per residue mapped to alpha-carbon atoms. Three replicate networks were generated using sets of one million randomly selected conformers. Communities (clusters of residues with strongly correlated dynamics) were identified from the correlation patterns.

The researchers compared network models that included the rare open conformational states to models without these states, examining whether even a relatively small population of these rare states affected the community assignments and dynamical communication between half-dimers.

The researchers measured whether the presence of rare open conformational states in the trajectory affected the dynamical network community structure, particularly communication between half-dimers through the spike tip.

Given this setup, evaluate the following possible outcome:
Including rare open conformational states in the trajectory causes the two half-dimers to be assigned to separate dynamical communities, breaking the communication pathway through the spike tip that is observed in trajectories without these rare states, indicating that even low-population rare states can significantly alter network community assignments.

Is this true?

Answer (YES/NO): YES